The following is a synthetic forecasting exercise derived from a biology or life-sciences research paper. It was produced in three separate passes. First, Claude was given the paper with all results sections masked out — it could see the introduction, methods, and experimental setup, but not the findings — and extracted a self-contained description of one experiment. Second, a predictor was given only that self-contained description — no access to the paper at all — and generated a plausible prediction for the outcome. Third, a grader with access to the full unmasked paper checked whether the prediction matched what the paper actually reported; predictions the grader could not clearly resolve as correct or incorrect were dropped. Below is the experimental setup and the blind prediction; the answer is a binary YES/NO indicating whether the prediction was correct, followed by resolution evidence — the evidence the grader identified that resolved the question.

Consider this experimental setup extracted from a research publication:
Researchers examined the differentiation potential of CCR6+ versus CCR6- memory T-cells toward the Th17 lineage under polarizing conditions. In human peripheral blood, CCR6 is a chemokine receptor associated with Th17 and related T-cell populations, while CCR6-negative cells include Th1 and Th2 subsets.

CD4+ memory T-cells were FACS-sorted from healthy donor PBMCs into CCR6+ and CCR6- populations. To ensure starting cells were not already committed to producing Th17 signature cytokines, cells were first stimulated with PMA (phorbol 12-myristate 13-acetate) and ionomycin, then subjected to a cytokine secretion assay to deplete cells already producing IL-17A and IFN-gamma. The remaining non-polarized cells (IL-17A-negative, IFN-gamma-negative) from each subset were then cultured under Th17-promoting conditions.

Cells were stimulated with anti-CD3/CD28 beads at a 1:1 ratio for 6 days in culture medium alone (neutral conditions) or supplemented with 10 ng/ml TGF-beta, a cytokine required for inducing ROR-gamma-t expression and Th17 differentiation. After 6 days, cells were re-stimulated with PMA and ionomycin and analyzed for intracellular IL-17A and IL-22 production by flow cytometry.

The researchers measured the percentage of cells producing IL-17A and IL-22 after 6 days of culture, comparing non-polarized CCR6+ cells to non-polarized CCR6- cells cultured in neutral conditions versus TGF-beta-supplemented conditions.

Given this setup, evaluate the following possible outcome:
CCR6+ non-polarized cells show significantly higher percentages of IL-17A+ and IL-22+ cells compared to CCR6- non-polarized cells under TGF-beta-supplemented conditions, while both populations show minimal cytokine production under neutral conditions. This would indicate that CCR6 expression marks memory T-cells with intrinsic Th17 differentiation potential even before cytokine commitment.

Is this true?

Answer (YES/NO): NO